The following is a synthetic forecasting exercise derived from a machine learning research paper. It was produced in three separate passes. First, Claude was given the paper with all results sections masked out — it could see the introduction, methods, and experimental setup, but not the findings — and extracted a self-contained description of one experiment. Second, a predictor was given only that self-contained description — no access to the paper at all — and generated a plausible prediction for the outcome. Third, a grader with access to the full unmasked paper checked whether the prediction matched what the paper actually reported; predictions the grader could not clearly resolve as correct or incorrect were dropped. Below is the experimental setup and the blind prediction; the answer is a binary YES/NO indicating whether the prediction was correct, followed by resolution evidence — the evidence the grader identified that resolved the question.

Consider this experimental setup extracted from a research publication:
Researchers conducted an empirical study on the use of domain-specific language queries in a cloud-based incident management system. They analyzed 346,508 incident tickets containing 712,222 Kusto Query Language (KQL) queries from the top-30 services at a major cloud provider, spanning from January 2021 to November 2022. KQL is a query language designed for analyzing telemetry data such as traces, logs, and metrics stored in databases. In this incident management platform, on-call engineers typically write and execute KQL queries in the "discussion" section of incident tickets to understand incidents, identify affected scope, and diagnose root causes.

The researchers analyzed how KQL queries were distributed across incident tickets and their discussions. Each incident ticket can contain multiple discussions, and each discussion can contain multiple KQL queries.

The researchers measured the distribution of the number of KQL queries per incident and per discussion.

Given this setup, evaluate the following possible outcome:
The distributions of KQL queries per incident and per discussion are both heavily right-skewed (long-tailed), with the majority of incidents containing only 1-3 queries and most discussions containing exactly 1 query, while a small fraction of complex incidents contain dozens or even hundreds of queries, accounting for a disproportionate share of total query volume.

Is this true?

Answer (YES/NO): NO